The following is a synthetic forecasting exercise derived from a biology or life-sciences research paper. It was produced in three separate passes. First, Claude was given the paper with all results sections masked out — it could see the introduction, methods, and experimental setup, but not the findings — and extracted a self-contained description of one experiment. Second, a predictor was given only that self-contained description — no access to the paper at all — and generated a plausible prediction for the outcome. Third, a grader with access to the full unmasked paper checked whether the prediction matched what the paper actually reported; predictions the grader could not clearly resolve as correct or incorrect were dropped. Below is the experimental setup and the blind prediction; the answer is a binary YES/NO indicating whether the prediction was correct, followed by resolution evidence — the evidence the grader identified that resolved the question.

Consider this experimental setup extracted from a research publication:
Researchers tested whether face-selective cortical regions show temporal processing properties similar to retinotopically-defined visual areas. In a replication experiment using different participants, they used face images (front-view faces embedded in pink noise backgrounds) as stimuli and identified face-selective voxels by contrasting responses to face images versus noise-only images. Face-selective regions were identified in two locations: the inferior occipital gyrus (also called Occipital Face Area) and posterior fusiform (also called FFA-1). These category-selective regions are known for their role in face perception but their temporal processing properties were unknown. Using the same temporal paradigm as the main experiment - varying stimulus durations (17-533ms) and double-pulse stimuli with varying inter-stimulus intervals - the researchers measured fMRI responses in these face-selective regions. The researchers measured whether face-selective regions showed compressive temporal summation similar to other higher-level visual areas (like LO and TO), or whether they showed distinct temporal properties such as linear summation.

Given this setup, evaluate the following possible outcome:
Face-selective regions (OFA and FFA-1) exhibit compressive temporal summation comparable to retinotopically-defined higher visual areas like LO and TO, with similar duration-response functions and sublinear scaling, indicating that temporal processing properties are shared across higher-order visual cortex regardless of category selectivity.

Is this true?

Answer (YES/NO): YES